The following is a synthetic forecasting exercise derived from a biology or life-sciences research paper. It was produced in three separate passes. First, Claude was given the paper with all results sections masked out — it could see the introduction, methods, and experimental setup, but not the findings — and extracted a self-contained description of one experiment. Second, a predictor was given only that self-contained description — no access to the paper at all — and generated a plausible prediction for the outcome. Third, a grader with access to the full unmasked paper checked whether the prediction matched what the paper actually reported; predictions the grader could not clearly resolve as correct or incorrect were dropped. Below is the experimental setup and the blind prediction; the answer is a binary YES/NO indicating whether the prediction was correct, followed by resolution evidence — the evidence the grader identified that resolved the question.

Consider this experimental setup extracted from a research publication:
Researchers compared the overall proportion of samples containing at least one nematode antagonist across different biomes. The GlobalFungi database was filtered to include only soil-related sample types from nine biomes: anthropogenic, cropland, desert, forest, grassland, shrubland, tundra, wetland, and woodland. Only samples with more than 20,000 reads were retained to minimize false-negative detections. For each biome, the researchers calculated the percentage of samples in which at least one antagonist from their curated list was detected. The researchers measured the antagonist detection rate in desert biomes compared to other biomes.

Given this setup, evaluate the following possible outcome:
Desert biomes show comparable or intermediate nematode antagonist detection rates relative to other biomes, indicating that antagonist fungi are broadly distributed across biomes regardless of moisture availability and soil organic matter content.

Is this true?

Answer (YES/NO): NO